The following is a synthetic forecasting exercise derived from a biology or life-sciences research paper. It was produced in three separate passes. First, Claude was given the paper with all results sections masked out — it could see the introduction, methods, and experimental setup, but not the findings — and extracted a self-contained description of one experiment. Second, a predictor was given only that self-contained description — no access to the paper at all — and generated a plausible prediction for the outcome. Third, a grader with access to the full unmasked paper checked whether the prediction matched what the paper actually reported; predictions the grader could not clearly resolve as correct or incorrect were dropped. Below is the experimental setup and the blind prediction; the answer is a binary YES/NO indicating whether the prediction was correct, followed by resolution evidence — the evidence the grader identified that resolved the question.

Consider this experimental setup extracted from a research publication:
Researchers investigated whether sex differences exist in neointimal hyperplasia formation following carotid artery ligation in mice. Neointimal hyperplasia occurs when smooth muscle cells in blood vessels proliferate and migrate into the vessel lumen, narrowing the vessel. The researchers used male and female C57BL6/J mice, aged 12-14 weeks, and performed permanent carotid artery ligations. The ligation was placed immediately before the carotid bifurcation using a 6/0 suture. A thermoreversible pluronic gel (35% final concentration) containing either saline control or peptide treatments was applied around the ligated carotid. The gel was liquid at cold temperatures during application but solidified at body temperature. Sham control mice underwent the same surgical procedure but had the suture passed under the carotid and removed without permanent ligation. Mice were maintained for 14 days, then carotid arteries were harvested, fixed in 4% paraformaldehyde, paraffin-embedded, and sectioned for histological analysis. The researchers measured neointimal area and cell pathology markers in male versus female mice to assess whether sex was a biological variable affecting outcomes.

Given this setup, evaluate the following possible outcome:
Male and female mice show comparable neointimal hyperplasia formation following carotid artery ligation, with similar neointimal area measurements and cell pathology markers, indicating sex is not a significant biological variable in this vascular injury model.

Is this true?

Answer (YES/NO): YES